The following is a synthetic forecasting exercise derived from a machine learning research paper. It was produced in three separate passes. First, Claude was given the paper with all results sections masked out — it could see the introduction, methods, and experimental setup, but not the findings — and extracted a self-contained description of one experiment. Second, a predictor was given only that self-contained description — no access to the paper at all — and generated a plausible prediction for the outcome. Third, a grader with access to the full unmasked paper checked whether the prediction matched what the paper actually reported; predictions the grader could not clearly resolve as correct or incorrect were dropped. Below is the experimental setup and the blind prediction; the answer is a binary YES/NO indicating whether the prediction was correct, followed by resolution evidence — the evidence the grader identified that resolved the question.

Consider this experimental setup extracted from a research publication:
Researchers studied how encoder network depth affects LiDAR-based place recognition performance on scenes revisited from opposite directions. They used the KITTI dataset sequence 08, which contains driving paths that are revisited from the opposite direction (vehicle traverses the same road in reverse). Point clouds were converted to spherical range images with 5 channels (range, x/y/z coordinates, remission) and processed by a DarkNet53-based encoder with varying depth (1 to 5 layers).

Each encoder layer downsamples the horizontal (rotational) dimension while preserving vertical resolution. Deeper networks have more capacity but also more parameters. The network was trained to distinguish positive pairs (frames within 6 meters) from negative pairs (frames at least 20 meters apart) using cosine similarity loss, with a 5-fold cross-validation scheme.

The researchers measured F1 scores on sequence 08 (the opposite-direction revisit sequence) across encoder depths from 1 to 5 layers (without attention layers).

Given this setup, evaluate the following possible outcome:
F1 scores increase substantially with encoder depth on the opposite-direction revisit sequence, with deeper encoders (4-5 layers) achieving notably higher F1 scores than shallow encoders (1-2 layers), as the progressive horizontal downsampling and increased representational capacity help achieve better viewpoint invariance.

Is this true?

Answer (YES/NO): NO